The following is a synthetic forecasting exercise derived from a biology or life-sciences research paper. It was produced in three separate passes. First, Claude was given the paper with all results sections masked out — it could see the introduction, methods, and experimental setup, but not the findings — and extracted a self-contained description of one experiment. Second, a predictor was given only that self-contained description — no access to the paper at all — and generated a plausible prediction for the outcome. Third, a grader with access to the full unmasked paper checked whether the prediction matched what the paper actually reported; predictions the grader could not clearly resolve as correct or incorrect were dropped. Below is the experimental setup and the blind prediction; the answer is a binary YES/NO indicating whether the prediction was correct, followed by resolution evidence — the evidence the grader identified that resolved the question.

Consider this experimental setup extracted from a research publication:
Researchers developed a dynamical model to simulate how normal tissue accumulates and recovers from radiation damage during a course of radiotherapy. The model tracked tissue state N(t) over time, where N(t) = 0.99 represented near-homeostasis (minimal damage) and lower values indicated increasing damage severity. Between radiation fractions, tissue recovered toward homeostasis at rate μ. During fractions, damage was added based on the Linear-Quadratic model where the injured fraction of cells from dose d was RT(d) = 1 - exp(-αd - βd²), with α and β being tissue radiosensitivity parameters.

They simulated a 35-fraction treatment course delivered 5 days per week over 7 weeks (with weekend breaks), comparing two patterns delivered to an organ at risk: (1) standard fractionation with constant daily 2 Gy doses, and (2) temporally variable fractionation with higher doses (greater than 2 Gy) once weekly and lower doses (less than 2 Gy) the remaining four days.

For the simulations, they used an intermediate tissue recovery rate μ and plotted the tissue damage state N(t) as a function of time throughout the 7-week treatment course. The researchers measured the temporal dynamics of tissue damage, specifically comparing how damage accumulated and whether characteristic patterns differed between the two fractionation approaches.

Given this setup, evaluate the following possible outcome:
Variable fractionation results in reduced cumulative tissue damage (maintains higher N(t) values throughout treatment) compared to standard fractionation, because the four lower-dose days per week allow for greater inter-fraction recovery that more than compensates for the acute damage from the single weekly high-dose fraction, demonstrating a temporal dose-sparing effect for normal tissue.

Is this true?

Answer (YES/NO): YES